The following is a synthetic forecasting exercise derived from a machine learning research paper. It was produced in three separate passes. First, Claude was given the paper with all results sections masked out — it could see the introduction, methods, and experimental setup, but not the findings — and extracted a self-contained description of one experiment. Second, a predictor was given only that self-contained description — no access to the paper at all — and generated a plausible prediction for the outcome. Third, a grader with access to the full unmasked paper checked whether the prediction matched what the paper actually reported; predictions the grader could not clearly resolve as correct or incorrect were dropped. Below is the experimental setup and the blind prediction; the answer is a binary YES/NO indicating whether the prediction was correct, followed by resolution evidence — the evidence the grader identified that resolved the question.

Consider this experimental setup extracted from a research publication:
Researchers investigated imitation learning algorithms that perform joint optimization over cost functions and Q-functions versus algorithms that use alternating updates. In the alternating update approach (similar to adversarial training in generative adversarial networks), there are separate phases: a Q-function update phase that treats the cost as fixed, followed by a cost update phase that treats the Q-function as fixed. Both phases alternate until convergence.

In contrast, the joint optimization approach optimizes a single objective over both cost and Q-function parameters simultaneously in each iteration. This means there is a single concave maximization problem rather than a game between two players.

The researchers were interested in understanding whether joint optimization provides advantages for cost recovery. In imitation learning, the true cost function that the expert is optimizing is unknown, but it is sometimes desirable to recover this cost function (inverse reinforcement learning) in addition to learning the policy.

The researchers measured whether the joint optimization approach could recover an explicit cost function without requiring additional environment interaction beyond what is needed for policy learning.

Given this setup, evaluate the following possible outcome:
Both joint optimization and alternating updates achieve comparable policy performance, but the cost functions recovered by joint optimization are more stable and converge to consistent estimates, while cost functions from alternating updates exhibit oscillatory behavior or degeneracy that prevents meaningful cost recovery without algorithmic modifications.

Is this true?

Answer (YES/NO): NO